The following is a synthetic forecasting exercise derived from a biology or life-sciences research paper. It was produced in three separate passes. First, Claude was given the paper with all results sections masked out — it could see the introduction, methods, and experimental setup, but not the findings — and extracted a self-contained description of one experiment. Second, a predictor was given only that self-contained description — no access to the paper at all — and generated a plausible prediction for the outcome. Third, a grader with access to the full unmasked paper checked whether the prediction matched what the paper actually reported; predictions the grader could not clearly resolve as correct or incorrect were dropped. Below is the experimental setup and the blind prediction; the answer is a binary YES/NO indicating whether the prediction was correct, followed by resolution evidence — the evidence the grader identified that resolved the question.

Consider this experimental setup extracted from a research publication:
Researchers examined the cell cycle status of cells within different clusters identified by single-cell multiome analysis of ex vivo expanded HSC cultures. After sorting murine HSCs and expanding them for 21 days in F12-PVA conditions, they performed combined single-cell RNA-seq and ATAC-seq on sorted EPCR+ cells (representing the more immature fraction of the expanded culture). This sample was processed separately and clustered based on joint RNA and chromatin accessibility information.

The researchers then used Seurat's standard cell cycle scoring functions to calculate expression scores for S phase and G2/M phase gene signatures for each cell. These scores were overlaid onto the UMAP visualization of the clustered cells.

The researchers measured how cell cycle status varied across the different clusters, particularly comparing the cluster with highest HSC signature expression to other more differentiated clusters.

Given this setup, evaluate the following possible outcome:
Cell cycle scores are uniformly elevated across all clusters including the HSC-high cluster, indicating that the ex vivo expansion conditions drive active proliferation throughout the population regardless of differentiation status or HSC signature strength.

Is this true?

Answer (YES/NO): NO